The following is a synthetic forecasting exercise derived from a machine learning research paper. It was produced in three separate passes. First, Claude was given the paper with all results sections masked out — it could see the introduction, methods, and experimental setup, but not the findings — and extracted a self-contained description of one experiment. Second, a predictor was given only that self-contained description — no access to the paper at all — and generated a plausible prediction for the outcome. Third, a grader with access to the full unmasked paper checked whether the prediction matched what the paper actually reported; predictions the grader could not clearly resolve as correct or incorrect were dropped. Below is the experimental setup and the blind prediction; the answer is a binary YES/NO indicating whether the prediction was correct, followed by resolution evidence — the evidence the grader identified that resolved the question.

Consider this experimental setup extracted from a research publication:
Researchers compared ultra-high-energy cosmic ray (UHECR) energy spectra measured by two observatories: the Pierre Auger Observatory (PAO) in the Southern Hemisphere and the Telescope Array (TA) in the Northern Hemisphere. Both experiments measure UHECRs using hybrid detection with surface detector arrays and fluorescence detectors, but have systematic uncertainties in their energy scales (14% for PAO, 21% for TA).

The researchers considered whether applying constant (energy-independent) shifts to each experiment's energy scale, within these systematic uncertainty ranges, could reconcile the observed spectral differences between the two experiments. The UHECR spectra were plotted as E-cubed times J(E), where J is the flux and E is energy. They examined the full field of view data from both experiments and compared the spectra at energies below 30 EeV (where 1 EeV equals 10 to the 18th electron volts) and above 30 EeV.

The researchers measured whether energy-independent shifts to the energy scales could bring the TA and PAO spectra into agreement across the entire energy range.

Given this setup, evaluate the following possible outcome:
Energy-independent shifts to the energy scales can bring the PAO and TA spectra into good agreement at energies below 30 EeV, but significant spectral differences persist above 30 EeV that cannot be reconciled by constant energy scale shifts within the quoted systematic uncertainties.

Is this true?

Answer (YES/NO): YES